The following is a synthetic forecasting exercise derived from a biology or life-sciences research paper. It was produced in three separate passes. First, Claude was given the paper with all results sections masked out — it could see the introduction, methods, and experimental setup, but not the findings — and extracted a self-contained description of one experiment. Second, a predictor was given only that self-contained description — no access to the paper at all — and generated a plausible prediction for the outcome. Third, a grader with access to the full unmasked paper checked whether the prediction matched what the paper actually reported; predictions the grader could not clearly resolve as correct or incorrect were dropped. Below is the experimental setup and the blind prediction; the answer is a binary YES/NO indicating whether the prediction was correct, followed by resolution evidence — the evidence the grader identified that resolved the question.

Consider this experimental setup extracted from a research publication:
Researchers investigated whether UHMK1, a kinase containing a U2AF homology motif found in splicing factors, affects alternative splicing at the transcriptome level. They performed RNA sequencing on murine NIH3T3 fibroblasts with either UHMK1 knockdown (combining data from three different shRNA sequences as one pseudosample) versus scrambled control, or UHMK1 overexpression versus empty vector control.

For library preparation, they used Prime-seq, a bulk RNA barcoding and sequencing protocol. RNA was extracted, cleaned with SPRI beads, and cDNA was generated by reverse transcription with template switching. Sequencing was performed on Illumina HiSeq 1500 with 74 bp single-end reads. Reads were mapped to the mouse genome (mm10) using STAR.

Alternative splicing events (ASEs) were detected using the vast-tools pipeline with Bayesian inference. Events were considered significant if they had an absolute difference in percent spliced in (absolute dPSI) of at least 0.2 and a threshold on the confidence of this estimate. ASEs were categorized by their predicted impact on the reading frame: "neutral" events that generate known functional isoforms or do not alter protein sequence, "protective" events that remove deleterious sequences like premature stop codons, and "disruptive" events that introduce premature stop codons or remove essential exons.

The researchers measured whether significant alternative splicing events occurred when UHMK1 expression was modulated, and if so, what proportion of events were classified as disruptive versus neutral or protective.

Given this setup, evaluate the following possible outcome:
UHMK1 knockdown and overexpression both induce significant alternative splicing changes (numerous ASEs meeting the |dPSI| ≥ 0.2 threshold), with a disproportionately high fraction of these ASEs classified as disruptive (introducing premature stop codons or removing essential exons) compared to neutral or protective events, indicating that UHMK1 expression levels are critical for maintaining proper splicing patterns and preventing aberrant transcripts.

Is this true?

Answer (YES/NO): NO